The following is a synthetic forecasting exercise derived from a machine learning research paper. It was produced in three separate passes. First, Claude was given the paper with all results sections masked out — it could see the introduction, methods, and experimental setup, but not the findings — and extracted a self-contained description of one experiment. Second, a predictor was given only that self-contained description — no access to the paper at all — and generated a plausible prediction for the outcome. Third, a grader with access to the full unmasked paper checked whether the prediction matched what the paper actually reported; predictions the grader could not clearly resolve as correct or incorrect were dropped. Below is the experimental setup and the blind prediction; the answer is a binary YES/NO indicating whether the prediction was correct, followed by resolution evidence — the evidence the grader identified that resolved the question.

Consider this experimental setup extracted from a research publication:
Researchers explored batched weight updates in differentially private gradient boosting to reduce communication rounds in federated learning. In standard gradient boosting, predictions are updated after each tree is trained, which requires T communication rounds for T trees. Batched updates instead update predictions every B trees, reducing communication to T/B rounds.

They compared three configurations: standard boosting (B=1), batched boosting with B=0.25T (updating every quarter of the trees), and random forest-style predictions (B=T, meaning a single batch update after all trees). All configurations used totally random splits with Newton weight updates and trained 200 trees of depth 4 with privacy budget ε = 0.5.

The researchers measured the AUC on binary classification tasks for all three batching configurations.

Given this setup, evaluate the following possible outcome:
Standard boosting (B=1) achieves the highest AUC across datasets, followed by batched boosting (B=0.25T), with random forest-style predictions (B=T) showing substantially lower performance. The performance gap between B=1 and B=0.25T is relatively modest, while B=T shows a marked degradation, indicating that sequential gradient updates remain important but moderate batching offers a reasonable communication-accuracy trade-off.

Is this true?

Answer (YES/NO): NO